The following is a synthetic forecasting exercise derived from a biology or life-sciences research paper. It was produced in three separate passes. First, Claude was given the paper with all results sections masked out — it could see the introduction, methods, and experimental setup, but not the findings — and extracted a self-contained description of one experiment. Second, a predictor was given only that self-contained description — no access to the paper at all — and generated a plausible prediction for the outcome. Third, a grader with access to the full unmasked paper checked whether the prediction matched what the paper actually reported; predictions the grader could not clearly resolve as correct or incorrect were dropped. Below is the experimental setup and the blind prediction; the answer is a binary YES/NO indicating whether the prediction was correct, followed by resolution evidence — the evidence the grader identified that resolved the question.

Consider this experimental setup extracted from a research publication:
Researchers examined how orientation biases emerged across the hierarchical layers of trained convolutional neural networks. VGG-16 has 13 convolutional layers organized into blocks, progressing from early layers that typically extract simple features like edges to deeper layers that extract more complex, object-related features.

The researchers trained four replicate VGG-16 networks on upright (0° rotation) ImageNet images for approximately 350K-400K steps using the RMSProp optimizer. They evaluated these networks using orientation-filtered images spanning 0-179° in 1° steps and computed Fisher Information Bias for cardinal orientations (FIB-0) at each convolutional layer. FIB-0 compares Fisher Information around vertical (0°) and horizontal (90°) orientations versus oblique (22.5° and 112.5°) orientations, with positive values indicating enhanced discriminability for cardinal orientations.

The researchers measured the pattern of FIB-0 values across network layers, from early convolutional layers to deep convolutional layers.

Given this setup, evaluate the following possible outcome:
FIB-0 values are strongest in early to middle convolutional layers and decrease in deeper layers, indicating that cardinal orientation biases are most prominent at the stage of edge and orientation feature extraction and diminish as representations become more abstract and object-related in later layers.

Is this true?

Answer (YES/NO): NO